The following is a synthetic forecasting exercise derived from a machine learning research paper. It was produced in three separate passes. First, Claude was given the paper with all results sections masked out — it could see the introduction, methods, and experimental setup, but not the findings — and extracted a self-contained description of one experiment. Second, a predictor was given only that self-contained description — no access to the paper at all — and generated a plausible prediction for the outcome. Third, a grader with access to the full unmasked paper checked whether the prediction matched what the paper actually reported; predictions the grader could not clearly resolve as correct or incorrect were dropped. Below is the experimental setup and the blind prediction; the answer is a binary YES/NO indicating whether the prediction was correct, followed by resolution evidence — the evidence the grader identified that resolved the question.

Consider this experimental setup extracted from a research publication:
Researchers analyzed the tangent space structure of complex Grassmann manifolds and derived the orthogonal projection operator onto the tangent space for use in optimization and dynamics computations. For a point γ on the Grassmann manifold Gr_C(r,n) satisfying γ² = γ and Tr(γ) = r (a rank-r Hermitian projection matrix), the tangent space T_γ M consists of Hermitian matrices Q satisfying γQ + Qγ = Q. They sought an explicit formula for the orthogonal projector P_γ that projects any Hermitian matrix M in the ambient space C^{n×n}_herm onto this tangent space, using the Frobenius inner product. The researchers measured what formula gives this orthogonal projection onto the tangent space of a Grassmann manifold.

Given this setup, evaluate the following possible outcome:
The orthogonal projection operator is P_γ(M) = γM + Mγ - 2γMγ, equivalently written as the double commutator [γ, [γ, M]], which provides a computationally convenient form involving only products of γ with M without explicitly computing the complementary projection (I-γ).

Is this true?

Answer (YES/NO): YES